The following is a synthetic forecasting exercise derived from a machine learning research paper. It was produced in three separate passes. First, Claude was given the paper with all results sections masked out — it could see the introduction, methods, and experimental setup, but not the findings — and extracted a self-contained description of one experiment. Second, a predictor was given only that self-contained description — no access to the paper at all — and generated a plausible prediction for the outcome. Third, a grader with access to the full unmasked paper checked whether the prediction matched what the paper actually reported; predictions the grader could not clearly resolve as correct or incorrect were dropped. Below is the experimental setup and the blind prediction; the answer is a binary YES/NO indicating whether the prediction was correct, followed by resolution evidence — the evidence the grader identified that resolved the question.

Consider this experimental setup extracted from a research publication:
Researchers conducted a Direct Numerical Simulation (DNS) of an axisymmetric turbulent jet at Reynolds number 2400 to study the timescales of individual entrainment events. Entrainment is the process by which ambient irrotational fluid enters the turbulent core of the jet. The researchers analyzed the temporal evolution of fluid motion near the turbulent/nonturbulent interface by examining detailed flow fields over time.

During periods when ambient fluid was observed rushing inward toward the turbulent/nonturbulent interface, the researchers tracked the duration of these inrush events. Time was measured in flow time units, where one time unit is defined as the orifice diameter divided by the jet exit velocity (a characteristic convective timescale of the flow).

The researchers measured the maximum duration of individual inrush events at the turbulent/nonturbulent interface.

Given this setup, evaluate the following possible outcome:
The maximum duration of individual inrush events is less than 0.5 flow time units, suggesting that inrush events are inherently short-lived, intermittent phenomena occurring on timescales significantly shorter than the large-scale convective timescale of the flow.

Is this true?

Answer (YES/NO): NO